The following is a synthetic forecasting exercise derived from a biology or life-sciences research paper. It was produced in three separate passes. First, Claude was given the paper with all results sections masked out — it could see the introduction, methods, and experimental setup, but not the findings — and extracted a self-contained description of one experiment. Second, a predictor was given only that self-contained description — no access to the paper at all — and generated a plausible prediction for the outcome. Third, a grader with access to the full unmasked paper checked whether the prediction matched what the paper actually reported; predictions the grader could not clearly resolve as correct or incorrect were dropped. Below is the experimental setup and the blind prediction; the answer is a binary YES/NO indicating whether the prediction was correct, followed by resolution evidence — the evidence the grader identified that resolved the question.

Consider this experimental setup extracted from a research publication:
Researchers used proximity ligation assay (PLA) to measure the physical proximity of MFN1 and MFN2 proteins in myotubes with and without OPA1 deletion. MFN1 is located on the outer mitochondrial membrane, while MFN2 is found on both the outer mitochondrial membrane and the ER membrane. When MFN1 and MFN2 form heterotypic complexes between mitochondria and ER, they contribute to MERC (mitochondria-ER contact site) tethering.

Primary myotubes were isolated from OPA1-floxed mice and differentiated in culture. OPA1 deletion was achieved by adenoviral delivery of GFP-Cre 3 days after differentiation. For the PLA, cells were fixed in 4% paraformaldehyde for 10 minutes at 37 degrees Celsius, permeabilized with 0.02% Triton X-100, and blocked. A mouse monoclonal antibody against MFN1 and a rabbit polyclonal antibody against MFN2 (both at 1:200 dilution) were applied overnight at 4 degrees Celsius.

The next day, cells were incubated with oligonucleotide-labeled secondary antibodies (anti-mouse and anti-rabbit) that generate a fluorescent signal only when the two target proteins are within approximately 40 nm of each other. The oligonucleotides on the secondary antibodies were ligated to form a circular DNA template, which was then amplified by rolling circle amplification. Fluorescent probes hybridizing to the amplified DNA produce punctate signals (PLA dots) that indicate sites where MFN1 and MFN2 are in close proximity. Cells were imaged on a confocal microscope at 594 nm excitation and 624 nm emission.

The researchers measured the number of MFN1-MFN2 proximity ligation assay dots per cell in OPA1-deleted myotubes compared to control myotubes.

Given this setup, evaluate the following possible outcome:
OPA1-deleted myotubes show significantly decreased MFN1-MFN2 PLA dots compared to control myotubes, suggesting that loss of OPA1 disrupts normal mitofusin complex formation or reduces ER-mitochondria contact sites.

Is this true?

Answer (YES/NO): NO